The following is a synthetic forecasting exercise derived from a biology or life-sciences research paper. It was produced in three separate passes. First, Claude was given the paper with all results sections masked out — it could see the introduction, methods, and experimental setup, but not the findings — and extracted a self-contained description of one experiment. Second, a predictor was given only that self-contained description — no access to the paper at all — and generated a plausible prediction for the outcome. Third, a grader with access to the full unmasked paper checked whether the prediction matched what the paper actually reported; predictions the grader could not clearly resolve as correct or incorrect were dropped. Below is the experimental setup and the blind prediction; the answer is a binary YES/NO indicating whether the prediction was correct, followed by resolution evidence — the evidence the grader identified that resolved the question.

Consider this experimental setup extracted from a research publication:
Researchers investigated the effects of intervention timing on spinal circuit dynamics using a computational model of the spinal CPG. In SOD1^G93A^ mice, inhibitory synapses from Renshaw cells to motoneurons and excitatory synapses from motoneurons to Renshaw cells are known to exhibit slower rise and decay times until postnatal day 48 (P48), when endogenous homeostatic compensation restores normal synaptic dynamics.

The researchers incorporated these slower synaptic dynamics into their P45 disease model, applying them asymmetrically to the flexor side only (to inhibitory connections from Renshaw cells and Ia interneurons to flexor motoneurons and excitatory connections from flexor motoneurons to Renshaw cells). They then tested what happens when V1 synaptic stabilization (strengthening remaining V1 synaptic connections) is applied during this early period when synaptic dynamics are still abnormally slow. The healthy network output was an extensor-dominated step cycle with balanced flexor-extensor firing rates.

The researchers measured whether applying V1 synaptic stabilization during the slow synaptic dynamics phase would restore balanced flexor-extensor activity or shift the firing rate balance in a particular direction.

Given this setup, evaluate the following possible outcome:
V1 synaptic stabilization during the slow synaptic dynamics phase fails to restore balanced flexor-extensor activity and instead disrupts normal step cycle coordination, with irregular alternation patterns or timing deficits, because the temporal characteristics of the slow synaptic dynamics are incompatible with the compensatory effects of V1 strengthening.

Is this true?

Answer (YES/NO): NO